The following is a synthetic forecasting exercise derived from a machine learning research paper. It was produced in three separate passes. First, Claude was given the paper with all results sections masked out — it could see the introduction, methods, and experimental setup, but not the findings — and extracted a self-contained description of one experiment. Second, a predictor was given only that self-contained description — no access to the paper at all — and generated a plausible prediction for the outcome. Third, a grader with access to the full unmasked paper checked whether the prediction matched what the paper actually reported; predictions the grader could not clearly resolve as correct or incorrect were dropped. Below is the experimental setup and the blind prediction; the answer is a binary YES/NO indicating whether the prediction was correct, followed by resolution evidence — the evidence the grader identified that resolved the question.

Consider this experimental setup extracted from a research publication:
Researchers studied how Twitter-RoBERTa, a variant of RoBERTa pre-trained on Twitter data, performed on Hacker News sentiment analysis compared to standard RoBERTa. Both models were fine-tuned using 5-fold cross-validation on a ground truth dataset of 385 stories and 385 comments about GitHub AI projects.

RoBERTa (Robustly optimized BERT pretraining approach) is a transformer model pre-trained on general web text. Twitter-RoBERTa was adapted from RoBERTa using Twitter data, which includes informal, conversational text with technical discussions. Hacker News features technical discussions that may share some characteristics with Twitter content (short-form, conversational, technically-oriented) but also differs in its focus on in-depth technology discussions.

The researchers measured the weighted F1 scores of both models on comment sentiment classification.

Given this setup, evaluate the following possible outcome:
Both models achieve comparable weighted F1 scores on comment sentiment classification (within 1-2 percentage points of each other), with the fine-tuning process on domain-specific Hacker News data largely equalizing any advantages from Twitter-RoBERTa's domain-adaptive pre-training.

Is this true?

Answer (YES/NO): NO